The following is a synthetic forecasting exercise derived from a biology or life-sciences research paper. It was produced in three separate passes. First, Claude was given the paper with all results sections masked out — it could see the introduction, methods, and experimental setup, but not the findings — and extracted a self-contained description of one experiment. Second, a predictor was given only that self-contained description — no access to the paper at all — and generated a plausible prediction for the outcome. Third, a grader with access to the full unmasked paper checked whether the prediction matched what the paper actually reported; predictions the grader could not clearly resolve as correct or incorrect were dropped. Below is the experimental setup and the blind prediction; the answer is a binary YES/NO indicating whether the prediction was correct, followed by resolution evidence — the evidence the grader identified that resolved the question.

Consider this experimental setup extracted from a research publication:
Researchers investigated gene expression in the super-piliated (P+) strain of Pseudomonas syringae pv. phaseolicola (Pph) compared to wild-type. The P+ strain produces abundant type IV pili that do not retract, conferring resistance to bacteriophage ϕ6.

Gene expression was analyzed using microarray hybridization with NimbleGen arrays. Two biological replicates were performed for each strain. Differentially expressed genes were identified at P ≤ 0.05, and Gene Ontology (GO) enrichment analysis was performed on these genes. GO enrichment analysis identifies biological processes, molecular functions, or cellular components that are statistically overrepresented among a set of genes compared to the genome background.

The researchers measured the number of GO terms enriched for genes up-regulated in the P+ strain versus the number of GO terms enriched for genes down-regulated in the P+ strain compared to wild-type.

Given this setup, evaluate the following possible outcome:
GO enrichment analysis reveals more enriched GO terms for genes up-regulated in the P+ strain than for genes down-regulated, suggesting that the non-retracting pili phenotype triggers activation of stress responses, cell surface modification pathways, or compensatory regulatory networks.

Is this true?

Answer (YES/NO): NO